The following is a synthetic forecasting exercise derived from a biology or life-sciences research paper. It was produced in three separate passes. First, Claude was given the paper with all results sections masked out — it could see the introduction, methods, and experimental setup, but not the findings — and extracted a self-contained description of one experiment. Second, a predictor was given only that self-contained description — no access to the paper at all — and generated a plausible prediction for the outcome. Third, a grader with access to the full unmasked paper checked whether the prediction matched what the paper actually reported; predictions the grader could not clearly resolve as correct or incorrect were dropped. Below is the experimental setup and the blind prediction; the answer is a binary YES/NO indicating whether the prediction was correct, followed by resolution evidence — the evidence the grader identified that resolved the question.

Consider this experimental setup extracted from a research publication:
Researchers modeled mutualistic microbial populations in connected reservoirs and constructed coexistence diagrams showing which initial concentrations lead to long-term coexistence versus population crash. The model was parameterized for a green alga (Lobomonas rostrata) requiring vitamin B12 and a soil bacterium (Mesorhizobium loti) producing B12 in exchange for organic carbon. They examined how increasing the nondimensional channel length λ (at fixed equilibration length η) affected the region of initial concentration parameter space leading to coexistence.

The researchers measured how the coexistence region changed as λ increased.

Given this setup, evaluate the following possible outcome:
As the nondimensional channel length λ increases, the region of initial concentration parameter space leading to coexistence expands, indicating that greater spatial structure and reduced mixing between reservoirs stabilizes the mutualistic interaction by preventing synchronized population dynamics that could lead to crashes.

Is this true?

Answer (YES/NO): NO